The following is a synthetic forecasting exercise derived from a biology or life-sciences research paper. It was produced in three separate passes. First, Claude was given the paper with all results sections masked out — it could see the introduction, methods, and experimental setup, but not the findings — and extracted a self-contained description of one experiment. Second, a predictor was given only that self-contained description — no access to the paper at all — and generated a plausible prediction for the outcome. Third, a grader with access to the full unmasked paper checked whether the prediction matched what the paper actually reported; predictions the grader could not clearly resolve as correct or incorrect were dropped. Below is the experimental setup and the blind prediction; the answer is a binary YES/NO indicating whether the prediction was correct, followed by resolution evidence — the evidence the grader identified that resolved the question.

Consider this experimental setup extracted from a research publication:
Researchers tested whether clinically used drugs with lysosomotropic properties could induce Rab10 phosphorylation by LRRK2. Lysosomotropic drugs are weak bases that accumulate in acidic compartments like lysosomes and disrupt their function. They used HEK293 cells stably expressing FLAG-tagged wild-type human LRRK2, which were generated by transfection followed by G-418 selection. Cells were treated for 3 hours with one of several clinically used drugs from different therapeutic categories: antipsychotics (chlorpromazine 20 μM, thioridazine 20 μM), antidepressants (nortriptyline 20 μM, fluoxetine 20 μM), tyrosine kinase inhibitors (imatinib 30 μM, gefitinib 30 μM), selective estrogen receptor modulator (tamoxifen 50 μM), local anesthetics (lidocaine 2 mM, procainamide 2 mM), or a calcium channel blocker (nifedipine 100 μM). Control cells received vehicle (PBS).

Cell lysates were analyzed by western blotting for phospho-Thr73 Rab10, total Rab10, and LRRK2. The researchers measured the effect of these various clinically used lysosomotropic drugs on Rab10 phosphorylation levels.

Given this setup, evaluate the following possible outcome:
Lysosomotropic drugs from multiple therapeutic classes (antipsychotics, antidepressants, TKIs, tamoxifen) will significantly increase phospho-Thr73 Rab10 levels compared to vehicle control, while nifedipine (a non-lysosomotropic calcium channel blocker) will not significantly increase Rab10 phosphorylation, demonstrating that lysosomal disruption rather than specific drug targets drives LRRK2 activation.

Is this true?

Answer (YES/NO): NO